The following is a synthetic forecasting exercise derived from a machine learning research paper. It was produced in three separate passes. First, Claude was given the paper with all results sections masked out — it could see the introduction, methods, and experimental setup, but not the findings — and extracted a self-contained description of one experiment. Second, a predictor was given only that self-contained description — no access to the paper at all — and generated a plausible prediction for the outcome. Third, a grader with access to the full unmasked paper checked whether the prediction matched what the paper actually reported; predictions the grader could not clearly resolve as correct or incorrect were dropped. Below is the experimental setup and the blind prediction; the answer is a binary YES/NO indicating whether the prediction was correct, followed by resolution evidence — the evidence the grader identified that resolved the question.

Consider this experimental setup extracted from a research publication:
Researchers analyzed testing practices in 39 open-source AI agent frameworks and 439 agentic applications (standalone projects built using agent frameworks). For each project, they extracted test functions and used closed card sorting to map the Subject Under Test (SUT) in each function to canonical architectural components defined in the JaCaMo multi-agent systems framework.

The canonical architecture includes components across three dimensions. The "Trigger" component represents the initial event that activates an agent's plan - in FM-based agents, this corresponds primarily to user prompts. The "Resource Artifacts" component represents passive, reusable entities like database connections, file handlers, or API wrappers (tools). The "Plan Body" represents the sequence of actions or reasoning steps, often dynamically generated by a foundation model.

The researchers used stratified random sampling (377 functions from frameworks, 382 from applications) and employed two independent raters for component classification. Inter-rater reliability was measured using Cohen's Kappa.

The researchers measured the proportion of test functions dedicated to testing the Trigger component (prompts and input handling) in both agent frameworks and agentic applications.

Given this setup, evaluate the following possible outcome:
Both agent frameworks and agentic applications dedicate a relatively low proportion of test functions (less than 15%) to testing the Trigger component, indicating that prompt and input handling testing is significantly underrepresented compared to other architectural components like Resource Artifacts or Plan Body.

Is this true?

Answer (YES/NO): YES